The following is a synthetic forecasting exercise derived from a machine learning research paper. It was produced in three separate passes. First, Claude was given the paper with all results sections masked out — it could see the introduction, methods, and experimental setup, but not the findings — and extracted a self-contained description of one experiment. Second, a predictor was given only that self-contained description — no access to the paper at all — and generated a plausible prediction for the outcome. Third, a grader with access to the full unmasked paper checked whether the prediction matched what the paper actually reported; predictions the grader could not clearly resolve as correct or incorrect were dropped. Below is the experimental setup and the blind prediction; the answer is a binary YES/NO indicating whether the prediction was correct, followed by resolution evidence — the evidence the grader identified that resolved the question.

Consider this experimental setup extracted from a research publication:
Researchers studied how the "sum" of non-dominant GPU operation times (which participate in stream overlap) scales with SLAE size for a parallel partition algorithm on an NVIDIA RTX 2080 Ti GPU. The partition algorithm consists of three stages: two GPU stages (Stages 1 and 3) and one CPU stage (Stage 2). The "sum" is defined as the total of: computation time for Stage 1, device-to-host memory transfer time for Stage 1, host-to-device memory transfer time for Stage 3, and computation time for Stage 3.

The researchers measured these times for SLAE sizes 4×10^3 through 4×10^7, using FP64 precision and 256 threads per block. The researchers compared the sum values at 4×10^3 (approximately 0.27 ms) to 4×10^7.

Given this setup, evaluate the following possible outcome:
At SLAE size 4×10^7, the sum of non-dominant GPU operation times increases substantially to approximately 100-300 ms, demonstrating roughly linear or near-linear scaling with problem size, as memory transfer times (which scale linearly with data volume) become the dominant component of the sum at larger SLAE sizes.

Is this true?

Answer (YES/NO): NO